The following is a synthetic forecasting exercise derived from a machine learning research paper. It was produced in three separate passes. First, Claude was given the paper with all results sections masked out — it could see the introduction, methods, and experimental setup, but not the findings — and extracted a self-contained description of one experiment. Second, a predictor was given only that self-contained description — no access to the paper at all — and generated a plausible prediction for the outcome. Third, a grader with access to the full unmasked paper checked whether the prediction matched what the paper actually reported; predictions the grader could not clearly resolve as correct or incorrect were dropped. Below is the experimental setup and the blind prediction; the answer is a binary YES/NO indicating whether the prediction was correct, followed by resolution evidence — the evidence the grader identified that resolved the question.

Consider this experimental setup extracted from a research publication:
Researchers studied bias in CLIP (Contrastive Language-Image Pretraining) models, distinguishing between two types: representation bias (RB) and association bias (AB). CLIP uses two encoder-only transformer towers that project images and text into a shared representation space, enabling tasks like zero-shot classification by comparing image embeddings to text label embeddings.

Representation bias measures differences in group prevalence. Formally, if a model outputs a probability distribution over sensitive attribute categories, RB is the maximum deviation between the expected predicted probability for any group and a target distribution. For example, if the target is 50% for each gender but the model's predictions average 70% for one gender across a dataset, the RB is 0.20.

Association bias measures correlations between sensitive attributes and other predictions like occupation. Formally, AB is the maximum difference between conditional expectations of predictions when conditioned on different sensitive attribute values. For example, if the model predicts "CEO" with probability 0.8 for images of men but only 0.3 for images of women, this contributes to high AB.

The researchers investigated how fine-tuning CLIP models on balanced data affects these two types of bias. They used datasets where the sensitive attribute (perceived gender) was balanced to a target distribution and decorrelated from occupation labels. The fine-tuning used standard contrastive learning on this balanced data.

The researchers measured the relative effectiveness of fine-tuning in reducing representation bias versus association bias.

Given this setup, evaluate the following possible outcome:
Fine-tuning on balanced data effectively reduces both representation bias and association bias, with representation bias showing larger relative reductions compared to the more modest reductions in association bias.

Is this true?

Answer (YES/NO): YES